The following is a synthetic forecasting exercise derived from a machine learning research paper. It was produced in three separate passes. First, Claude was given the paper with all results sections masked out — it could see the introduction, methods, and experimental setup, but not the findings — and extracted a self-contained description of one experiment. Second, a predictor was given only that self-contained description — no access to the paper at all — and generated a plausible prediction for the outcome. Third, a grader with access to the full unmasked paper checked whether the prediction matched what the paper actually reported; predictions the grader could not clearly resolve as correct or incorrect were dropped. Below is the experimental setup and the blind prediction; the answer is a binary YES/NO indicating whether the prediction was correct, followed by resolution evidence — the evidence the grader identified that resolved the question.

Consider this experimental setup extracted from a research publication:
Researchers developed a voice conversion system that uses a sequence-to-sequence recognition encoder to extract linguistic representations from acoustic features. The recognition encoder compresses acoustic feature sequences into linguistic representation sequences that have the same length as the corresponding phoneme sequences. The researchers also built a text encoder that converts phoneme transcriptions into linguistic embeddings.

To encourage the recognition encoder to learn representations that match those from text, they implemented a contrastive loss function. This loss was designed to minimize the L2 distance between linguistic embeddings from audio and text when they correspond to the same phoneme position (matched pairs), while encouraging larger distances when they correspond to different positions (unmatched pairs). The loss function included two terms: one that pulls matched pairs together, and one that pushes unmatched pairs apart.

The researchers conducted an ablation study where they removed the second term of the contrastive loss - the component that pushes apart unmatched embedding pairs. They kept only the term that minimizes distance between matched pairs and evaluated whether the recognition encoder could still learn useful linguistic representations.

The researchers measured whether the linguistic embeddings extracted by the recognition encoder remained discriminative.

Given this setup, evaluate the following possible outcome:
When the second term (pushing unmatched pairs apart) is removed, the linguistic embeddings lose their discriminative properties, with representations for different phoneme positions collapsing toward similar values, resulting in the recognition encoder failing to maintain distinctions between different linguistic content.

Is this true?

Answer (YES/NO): YES